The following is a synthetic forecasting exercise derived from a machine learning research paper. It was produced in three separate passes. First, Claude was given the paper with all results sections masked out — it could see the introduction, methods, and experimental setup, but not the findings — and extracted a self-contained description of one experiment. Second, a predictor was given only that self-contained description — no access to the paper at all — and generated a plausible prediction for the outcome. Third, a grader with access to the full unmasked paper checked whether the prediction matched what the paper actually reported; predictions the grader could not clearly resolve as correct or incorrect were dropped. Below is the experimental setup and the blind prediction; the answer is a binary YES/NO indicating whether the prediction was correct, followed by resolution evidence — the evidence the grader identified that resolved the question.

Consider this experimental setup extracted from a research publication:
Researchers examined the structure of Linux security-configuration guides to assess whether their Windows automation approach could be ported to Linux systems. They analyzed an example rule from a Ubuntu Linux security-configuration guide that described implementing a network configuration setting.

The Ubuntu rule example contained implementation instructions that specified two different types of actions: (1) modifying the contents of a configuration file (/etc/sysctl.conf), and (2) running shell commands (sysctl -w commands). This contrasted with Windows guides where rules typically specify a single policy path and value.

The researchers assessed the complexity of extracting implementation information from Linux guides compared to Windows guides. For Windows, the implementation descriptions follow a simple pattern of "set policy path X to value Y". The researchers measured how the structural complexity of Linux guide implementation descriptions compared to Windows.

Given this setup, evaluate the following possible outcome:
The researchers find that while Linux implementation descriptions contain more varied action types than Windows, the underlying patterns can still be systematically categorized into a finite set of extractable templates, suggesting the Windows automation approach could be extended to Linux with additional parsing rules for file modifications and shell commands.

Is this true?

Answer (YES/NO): YES